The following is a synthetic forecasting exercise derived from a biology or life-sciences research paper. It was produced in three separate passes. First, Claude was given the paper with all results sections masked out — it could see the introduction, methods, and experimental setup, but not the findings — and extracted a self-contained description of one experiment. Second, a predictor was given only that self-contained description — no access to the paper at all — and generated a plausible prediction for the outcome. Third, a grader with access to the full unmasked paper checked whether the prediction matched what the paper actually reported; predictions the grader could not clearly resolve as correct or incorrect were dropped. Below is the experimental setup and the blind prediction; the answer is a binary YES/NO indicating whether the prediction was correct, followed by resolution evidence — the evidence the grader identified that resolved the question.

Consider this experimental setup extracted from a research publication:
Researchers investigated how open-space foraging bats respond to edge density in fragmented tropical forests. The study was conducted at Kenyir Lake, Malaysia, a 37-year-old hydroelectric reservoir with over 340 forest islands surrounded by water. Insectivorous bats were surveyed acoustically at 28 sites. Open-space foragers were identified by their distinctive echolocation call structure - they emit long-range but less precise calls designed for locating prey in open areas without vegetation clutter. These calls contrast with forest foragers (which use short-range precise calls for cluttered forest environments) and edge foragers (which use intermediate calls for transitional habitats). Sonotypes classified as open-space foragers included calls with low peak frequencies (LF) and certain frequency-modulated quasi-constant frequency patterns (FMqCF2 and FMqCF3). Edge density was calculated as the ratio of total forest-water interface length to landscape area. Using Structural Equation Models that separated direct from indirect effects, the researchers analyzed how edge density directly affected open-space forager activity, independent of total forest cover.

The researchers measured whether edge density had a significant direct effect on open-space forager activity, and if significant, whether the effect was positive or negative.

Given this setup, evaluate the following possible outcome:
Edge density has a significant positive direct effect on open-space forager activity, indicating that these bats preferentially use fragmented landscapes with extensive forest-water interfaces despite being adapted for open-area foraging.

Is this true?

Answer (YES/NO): NO